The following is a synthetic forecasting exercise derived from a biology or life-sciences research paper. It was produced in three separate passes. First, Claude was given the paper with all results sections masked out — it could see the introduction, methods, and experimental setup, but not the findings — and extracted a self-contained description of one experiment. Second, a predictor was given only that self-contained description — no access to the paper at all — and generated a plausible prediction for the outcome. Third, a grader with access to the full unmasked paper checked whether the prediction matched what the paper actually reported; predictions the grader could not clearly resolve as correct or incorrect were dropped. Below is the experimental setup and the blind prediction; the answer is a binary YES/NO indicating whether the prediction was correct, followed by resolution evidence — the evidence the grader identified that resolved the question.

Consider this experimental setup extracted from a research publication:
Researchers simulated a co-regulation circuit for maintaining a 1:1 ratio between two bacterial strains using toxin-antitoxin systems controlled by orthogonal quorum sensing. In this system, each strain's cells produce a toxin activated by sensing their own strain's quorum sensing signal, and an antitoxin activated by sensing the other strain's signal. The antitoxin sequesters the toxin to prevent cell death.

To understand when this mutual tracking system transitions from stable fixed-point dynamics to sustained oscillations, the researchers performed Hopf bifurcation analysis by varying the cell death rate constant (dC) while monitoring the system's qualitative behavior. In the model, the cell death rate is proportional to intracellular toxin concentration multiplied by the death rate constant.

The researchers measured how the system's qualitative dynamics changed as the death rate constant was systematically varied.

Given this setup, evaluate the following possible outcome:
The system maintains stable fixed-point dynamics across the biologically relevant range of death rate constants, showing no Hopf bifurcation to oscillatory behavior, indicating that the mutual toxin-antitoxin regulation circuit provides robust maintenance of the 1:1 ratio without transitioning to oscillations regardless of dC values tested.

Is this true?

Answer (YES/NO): NO